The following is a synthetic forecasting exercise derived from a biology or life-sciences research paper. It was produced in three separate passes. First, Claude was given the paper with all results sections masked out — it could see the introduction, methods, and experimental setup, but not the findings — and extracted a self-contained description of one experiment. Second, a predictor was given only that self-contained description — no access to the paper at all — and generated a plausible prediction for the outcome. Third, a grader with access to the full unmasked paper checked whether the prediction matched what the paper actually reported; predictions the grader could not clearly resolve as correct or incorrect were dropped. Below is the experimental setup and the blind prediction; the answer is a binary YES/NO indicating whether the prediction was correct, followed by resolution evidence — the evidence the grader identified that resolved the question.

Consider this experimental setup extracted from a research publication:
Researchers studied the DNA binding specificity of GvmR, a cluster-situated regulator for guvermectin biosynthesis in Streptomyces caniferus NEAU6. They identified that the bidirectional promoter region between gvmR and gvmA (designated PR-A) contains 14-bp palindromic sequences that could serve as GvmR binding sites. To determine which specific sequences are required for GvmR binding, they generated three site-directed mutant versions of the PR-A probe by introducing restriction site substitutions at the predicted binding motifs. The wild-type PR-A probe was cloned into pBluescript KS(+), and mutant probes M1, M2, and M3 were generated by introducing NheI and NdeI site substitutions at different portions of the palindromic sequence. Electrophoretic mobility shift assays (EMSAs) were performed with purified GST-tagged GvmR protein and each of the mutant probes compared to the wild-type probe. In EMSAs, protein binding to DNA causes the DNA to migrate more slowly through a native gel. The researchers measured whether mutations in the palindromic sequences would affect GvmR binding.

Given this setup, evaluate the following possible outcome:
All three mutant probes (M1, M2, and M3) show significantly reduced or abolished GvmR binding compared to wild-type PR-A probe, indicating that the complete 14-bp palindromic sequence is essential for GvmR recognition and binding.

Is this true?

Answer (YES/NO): NO